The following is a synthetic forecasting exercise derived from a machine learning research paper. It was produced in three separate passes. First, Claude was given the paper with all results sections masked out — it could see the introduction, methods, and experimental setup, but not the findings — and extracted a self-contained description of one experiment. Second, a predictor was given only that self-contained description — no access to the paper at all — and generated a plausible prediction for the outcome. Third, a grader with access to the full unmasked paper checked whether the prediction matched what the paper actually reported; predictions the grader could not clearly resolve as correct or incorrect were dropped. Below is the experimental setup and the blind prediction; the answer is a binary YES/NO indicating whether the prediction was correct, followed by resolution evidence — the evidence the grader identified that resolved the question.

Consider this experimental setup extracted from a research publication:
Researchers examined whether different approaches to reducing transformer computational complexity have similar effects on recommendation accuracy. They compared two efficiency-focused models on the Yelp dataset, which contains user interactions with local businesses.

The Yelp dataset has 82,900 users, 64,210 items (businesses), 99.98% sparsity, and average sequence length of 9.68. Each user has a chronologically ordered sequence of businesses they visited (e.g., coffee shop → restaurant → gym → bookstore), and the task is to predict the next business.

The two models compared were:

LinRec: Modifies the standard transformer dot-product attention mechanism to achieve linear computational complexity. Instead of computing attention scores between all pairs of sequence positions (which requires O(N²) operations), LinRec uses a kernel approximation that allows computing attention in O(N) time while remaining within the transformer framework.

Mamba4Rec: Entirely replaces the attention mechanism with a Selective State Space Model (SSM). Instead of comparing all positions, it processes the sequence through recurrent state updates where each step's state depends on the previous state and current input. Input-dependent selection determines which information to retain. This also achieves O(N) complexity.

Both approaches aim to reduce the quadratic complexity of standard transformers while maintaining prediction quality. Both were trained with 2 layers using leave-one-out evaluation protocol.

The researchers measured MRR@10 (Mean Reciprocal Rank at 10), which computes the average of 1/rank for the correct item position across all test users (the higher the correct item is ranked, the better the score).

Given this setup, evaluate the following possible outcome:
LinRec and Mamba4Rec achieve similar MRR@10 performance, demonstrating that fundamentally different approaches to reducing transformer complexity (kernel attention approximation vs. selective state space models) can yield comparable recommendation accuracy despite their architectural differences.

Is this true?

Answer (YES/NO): NO